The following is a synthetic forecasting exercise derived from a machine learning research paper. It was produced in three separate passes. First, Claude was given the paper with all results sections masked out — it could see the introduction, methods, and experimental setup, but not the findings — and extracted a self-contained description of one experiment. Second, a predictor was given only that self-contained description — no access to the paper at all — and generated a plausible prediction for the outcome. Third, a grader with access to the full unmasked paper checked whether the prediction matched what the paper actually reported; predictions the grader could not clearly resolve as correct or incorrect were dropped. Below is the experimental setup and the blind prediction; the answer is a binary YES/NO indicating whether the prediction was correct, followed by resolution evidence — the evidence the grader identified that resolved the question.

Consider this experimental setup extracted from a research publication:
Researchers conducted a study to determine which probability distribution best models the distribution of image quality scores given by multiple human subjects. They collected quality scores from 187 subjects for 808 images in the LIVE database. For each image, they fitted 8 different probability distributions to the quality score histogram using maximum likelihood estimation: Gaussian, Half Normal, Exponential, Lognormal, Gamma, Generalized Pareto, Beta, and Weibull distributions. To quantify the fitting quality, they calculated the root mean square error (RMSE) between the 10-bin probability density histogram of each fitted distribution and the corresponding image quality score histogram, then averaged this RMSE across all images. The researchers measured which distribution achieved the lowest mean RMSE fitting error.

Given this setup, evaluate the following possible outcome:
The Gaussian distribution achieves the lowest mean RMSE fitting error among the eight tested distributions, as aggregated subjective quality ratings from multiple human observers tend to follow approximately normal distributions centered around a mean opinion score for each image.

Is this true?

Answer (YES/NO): YES